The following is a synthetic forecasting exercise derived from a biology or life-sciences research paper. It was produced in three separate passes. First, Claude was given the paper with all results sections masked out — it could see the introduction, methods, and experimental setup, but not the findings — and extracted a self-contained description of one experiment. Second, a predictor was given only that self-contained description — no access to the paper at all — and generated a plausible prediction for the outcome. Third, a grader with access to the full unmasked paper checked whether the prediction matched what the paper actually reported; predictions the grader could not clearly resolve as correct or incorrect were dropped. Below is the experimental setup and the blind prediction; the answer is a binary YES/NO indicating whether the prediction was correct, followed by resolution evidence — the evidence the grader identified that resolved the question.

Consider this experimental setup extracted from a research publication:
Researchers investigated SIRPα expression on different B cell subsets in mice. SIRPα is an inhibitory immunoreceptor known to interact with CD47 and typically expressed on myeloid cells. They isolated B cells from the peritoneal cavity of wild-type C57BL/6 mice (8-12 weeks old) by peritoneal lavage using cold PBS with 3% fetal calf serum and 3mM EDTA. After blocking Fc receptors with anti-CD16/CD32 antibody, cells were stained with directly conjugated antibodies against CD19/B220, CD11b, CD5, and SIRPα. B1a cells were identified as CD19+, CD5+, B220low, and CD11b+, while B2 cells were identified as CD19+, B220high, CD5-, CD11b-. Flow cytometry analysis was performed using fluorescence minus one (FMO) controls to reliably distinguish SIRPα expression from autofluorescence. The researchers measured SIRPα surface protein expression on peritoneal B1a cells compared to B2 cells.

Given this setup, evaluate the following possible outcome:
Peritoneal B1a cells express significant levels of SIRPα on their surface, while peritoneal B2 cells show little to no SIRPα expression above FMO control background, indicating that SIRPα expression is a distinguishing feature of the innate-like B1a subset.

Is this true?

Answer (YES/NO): YES